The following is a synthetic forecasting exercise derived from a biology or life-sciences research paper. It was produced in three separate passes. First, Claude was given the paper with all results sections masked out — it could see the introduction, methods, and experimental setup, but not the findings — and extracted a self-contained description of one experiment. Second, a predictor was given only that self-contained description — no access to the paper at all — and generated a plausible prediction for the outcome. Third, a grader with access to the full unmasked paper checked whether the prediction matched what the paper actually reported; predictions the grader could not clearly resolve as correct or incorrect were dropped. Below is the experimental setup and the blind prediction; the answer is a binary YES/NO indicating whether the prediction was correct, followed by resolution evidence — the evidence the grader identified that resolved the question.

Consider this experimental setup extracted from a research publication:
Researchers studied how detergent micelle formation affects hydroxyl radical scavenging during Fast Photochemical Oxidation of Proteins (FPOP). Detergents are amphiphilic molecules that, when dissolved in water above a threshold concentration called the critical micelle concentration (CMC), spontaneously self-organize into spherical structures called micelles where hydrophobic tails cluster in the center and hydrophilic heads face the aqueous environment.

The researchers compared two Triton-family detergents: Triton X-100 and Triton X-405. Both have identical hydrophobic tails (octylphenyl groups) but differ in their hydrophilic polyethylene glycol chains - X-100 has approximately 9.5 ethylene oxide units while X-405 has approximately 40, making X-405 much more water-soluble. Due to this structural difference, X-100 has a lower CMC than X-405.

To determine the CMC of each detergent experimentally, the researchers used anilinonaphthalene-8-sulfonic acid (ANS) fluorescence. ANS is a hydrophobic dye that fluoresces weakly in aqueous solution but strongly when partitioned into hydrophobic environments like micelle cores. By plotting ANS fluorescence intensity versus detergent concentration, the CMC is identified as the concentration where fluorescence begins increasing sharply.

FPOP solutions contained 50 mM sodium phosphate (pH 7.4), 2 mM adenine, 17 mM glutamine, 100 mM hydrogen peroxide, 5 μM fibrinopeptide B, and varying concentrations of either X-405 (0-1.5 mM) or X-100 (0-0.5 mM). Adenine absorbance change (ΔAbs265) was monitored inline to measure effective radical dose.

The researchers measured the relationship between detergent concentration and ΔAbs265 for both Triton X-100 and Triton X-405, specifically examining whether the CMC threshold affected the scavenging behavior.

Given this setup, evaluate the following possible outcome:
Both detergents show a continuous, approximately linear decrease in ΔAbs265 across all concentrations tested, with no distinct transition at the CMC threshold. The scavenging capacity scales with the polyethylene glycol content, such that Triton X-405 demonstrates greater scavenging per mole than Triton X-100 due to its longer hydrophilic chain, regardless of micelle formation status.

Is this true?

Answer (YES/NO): NO